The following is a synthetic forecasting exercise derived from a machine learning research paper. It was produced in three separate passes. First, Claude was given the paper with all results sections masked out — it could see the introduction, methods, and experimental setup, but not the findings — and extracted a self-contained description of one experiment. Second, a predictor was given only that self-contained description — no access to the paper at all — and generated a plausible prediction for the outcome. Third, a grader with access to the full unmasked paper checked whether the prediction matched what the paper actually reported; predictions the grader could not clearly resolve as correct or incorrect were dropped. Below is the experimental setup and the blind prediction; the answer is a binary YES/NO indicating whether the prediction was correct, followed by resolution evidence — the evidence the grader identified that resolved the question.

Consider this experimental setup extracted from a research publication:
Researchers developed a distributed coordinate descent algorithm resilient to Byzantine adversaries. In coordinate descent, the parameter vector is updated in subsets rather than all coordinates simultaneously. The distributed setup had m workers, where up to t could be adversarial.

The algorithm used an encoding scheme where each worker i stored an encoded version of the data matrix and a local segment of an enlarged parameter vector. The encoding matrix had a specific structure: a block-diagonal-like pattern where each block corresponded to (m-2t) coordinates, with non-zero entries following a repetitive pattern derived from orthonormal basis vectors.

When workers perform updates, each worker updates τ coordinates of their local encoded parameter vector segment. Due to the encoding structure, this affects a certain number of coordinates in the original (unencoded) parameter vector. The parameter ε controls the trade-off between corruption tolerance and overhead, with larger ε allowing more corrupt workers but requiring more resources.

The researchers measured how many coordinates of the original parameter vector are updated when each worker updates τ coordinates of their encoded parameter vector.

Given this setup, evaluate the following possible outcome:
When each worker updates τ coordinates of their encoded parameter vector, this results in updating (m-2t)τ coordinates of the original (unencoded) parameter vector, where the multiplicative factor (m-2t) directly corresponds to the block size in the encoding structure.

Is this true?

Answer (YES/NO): YES